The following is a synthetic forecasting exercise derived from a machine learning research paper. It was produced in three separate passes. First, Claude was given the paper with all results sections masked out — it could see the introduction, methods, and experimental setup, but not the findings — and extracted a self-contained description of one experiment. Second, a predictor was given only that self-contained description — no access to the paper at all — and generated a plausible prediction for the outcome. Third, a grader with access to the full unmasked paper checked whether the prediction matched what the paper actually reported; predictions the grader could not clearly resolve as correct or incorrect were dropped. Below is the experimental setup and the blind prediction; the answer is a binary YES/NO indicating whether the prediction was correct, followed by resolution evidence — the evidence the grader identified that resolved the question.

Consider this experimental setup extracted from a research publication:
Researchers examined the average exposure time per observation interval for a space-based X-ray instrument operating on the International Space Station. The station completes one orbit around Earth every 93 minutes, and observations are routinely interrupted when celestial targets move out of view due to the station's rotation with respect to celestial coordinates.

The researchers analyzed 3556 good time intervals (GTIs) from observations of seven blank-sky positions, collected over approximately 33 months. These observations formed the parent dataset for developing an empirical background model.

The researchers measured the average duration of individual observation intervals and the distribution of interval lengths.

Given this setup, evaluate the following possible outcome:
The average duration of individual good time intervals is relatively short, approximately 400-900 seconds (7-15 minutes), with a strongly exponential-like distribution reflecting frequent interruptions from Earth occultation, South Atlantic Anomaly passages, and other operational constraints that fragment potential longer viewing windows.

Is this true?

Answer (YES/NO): YES